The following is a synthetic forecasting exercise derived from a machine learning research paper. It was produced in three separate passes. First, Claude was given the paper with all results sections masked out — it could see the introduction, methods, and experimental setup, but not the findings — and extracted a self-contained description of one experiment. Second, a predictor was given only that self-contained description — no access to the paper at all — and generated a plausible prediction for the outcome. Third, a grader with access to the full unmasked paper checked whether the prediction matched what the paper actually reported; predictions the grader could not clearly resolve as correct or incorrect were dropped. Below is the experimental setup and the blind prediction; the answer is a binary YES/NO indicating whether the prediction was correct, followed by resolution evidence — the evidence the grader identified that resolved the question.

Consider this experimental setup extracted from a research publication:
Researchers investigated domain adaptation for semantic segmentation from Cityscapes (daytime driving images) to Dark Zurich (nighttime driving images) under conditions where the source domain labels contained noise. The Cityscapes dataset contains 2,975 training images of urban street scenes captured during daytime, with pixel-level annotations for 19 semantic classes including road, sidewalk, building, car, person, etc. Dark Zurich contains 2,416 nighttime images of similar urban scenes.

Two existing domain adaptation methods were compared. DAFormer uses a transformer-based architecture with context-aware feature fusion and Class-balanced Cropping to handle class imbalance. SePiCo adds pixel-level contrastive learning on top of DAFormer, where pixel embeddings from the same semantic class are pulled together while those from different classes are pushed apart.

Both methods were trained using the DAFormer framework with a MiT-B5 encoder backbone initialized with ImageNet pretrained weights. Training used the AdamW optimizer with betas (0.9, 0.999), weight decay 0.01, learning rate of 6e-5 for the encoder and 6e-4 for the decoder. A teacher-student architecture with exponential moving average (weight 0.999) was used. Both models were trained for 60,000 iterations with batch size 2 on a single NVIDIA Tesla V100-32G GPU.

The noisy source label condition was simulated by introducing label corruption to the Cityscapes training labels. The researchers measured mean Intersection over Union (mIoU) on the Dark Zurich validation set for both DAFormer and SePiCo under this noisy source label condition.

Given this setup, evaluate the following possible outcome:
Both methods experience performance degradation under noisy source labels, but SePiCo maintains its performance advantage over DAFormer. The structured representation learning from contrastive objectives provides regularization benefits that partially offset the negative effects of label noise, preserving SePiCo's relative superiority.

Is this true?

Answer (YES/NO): NO